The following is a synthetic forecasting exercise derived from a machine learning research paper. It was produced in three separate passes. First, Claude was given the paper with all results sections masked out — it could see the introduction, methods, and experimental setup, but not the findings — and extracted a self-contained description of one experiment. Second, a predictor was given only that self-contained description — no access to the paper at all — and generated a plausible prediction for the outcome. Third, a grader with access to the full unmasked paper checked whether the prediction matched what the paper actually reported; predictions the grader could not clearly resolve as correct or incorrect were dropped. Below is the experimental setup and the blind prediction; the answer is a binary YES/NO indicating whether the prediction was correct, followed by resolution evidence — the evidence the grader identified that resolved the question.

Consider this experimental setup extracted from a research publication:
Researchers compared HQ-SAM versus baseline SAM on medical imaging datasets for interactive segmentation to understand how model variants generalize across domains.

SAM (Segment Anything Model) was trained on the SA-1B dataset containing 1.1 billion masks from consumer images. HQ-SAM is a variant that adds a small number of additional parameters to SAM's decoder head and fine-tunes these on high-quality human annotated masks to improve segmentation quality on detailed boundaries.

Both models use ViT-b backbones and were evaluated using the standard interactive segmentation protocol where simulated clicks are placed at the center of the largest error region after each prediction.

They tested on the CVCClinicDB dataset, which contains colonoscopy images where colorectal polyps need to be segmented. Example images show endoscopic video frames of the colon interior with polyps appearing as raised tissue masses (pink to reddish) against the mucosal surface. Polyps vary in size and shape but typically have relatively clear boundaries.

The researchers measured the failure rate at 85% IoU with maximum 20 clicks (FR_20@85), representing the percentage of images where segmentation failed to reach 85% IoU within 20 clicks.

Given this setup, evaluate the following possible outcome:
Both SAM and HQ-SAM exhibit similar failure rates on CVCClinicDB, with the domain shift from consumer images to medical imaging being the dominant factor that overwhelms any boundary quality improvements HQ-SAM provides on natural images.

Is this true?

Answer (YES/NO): NO